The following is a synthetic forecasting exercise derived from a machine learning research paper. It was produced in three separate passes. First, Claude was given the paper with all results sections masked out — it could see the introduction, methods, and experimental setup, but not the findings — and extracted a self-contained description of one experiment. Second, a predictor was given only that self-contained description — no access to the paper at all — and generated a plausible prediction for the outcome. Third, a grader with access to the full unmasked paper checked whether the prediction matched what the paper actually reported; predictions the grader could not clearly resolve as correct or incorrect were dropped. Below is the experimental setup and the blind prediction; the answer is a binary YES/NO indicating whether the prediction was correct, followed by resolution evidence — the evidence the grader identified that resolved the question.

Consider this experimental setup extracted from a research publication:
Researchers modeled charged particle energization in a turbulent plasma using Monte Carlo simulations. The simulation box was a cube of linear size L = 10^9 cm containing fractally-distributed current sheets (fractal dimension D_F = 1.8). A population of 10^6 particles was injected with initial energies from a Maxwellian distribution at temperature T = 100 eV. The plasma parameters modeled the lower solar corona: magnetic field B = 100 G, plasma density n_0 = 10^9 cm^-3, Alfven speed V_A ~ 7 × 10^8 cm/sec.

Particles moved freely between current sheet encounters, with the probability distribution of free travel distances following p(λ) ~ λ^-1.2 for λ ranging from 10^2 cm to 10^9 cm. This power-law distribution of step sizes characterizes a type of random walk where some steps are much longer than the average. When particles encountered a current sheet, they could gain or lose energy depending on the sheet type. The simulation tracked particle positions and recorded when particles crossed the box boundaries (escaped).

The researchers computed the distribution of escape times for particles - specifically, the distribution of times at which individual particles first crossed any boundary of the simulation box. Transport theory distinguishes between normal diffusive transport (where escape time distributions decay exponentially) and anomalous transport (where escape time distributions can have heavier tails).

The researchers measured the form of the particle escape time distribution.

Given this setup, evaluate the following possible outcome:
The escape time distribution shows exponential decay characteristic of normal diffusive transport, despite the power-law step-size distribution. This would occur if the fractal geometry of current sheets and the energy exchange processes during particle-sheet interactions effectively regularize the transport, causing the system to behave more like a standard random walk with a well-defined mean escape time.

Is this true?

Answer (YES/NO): NO